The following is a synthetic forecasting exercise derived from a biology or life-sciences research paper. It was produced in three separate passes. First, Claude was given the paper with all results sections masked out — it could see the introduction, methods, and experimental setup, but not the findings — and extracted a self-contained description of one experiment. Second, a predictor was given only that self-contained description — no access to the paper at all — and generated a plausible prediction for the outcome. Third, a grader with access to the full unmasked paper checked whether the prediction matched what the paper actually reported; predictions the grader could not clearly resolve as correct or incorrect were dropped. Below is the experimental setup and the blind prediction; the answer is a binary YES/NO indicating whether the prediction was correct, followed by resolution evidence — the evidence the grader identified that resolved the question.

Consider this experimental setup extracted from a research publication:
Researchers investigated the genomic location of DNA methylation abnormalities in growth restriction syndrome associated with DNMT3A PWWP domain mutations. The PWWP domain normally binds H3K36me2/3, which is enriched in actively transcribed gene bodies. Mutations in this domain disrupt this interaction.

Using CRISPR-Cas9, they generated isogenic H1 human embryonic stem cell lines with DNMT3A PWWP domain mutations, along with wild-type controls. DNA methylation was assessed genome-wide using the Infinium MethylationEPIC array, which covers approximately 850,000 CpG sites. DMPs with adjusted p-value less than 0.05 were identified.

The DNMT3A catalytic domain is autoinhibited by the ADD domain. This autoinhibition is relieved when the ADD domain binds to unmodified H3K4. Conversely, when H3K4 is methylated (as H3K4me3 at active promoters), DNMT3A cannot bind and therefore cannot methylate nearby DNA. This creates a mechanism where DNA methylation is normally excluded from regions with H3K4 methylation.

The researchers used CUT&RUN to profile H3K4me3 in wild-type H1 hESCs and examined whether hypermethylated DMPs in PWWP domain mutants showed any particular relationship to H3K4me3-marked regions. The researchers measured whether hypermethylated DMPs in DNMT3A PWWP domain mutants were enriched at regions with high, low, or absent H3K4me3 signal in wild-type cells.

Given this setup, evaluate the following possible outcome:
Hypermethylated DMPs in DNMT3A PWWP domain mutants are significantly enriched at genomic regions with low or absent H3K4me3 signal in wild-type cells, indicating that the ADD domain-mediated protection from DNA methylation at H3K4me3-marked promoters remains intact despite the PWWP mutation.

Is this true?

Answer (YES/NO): NO